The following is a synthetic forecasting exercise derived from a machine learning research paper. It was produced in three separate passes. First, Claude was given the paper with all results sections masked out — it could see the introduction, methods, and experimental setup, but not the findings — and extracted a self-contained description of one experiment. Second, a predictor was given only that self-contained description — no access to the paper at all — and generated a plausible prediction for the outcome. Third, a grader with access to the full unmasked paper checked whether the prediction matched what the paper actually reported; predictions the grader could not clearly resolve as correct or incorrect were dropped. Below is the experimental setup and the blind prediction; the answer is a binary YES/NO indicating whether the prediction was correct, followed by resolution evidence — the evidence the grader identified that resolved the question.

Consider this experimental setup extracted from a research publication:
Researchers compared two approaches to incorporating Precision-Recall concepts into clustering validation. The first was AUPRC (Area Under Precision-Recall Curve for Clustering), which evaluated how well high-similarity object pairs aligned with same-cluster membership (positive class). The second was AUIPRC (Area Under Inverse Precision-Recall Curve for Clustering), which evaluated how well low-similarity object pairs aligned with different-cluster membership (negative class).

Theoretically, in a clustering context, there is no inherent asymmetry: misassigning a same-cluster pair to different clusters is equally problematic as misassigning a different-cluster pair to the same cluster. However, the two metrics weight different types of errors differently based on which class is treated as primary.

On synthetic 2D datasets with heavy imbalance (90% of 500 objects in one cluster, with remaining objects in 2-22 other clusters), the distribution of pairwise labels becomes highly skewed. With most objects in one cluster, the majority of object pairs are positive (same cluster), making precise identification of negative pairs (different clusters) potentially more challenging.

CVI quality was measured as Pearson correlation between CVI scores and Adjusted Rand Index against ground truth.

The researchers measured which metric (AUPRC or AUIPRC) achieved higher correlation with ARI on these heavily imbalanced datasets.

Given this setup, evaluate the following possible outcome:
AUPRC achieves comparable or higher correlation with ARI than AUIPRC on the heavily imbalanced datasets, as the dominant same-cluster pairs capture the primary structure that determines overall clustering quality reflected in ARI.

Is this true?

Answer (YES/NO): YES